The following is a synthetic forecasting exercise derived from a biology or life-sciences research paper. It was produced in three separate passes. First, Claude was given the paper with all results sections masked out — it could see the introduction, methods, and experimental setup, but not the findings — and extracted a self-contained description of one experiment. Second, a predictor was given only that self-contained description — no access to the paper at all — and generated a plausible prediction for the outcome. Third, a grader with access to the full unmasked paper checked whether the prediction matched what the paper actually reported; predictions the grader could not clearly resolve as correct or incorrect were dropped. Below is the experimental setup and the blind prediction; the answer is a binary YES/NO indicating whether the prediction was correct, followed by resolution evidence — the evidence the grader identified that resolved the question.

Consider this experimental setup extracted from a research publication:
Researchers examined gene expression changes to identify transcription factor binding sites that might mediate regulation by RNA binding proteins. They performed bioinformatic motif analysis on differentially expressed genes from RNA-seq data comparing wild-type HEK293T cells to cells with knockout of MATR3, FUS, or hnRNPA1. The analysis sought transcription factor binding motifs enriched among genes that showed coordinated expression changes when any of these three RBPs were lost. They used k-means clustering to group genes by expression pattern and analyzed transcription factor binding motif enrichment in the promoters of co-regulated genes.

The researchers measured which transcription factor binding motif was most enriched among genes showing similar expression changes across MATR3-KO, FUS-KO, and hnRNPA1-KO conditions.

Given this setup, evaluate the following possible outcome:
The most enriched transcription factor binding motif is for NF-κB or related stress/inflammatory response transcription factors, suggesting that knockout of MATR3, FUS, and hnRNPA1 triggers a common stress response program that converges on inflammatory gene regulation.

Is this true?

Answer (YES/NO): NO